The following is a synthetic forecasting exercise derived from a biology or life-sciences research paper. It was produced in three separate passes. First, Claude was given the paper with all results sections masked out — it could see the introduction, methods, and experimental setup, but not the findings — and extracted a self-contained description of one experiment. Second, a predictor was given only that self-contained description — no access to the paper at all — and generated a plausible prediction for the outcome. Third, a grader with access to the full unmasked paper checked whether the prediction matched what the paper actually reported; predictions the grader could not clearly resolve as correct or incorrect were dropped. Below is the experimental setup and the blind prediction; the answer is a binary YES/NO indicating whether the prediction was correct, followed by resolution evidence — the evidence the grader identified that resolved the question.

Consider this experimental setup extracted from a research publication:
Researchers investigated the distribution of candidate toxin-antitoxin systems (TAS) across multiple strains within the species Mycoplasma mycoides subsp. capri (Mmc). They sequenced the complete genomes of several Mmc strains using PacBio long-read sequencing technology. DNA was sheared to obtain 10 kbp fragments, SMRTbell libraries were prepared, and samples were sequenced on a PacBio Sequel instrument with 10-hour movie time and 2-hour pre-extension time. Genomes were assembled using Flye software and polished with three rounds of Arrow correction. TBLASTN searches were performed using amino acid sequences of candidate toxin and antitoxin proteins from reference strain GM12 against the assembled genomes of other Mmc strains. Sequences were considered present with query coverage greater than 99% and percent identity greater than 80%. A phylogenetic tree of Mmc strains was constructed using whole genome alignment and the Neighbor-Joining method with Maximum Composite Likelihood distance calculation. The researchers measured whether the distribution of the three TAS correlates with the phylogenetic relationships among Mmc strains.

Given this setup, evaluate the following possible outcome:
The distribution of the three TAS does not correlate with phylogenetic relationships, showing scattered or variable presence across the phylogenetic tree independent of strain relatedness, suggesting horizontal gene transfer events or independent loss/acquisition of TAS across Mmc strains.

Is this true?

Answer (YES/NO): YES